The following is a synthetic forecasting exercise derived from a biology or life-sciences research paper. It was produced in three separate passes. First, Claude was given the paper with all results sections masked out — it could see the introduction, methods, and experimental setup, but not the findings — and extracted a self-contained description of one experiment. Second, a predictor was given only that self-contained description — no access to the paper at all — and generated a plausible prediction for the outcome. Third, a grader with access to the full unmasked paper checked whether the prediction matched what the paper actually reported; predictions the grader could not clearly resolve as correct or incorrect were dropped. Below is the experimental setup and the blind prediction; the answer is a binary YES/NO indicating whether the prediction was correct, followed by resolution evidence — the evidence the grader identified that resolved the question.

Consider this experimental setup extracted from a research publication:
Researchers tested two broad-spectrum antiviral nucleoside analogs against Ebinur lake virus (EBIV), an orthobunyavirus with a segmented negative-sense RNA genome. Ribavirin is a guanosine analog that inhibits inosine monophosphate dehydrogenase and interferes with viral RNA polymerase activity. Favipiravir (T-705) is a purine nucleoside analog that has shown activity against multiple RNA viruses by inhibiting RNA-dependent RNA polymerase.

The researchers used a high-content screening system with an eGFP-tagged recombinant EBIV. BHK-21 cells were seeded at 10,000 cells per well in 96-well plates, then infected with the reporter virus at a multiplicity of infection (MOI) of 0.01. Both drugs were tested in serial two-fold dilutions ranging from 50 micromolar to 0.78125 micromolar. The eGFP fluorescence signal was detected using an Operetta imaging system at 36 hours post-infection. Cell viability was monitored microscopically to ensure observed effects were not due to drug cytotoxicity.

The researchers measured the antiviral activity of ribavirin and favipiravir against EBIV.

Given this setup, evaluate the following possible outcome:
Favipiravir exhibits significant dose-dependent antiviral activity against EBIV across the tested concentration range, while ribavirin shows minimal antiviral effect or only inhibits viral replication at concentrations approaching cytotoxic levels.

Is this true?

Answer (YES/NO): NO